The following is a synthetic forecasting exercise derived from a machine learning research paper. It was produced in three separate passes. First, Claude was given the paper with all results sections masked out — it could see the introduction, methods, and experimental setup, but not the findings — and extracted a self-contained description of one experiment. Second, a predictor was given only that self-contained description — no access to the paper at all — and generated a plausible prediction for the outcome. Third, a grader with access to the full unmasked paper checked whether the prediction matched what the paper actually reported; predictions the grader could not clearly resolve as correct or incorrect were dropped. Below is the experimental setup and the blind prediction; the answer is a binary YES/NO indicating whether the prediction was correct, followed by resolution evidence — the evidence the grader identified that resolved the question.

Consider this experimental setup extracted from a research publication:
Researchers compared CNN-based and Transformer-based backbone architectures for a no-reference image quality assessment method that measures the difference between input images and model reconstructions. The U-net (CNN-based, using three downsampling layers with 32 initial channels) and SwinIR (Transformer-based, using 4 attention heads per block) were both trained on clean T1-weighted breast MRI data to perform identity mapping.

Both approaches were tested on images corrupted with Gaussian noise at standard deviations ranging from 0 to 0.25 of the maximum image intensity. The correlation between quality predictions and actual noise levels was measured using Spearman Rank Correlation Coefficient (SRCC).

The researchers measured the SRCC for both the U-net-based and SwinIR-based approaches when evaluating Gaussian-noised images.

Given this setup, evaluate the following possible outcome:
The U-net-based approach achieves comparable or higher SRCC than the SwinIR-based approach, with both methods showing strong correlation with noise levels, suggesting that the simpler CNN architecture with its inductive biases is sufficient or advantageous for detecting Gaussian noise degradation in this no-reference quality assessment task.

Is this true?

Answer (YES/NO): YES